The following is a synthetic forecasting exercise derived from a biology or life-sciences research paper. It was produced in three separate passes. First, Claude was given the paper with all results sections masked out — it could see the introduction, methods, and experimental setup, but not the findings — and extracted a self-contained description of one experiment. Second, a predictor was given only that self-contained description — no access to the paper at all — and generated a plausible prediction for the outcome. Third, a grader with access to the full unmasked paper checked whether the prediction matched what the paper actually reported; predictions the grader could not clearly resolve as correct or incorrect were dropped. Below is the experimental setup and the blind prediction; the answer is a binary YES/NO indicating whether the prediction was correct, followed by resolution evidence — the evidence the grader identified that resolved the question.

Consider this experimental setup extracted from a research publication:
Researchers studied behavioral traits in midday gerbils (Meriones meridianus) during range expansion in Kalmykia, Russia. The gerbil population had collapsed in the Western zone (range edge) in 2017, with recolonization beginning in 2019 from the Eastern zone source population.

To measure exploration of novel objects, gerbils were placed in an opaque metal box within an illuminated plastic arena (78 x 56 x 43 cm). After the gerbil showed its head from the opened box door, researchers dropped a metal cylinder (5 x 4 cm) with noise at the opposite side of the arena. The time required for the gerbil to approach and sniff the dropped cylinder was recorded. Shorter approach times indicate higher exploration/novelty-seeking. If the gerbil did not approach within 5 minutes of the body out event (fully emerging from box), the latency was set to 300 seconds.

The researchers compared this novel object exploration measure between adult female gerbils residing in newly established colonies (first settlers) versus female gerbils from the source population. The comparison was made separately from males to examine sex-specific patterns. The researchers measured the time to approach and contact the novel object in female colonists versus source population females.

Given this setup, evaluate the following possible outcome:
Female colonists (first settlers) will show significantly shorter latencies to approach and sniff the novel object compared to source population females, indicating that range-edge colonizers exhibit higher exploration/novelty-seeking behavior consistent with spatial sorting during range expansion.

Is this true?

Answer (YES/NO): NO